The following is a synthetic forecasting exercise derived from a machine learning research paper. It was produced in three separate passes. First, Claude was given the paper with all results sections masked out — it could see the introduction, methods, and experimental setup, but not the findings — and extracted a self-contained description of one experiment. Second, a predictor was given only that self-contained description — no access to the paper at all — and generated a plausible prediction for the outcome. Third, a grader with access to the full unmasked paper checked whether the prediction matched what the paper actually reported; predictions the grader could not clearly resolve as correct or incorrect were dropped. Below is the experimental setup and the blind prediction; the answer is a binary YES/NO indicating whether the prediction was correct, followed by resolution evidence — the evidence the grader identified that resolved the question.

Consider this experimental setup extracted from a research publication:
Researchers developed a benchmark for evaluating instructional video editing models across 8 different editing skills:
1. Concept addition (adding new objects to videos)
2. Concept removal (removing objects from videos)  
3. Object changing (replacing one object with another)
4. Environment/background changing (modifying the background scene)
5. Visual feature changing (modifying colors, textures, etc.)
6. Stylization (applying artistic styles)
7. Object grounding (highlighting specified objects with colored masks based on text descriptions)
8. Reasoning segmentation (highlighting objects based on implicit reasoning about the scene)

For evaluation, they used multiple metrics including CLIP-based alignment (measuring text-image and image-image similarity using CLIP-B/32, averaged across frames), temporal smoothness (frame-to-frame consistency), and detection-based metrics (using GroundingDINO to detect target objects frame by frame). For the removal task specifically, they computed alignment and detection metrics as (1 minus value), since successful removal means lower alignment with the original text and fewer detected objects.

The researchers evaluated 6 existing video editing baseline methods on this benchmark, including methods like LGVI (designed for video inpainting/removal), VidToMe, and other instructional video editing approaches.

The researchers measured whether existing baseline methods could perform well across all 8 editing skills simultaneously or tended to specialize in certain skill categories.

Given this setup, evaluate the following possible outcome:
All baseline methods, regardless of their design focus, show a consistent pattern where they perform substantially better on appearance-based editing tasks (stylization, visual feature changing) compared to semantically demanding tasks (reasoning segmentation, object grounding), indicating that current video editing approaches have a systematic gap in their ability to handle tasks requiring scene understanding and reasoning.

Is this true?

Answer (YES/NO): NO